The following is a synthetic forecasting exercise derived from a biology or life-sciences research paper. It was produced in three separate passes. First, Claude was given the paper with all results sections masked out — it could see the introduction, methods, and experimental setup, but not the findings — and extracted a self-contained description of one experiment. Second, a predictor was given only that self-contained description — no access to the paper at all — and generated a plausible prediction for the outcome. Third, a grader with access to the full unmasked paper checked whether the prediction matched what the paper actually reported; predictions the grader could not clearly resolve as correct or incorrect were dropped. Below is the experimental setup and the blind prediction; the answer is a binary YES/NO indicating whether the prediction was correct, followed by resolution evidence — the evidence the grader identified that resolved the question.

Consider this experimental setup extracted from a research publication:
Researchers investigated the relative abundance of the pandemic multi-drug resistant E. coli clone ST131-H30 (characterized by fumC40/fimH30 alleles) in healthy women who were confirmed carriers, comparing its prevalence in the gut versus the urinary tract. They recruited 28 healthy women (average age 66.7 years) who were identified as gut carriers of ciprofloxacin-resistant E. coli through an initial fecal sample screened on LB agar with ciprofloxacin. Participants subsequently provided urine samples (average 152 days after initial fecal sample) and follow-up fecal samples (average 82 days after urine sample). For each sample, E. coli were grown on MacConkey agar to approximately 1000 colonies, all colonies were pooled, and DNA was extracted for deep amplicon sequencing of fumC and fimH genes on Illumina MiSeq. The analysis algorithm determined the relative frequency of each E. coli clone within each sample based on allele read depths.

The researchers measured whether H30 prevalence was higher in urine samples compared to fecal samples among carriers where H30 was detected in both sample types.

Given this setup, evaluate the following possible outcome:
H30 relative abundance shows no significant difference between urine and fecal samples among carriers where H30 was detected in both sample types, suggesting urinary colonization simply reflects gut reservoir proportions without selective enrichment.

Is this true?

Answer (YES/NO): NO